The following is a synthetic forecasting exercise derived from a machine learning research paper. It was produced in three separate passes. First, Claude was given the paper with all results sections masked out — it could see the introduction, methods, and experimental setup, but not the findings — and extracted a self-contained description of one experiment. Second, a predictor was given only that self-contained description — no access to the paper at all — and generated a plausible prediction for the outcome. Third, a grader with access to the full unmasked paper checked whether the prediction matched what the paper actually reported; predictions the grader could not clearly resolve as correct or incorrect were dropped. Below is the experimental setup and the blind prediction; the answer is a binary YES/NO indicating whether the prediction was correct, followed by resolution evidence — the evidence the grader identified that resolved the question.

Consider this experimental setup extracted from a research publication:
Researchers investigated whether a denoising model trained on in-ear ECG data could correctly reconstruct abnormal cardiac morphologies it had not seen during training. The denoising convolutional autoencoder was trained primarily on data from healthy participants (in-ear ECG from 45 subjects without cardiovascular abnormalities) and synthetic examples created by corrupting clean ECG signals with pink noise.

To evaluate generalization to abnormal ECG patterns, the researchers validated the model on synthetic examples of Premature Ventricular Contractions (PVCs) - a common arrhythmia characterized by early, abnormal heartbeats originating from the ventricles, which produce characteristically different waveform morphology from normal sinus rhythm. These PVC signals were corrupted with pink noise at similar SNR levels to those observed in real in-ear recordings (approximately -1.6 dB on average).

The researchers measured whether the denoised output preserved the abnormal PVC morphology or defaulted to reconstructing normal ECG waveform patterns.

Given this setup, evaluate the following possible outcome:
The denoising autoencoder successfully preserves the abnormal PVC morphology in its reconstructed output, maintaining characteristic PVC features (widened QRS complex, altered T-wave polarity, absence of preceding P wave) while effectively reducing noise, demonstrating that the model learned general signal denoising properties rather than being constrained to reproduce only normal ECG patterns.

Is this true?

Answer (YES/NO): YES